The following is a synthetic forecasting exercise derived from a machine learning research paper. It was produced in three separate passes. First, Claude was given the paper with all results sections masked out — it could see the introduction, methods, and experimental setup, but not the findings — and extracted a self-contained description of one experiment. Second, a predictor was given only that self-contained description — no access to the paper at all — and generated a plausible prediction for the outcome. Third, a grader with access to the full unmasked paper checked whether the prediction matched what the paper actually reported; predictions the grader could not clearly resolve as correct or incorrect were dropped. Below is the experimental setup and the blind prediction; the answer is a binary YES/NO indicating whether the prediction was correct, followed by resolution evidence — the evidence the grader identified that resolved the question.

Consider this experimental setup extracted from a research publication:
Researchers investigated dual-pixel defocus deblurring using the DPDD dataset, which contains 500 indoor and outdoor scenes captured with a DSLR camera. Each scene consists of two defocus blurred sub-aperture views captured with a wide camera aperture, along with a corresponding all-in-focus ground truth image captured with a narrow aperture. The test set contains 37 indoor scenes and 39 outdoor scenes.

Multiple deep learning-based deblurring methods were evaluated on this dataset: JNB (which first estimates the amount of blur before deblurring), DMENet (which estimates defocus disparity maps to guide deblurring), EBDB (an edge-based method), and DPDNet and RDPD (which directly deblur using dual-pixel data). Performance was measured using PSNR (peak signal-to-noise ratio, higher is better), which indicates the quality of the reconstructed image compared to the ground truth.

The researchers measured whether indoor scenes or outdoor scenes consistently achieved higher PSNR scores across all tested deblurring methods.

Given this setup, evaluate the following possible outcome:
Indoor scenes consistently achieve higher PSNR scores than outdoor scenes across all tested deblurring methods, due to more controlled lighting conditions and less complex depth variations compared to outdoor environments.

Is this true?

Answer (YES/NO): YES